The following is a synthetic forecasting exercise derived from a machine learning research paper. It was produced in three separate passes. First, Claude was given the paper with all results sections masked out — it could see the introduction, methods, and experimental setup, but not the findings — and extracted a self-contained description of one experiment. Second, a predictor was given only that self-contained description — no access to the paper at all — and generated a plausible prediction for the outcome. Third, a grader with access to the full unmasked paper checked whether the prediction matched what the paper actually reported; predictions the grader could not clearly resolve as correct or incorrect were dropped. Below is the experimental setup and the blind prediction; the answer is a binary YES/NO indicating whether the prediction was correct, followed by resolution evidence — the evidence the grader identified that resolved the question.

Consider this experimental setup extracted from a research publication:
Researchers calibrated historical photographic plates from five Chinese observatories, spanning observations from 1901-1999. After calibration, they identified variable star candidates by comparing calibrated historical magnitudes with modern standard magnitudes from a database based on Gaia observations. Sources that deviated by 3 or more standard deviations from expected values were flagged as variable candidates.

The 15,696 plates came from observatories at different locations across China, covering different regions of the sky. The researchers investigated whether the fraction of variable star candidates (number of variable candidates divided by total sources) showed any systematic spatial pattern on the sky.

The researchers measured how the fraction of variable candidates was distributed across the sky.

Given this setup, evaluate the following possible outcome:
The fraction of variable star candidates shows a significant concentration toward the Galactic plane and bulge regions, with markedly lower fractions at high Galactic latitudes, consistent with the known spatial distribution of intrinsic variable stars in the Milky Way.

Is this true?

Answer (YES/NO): NO